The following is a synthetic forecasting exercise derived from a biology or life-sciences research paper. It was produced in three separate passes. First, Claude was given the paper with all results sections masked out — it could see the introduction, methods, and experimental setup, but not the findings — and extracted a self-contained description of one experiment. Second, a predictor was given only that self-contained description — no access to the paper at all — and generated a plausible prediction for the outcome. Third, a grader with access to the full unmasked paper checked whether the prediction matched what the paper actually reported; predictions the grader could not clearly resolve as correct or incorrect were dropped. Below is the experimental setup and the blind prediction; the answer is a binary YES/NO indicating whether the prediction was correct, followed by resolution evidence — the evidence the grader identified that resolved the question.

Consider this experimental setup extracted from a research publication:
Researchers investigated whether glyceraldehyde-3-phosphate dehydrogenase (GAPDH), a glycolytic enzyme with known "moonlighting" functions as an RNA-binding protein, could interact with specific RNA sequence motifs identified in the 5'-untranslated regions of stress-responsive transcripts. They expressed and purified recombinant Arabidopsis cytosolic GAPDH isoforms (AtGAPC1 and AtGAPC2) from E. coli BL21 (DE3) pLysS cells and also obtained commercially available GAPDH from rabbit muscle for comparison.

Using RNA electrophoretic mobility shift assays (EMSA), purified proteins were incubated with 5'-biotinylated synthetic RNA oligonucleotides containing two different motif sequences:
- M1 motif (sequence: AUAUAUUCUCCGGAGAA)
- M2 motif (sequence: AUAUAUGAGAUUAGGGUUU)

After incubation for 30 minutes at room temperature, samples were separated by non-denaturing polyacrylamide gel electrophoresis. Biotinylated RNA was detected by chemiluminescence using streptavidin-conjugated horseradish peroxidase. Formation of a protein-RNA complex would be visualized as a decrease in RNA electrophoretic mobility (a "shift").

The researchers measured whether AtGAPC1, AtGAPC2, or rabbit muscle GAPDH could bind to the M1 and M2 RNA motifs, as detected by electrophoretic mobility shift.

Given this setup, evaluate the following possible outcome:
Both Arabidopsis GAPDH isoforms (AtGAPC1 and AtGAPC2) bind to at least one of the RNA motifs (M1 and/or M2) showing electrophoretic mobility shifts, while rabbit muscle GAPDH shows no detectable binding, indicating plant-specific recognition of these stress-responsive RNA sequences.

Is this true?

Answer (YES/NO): NO